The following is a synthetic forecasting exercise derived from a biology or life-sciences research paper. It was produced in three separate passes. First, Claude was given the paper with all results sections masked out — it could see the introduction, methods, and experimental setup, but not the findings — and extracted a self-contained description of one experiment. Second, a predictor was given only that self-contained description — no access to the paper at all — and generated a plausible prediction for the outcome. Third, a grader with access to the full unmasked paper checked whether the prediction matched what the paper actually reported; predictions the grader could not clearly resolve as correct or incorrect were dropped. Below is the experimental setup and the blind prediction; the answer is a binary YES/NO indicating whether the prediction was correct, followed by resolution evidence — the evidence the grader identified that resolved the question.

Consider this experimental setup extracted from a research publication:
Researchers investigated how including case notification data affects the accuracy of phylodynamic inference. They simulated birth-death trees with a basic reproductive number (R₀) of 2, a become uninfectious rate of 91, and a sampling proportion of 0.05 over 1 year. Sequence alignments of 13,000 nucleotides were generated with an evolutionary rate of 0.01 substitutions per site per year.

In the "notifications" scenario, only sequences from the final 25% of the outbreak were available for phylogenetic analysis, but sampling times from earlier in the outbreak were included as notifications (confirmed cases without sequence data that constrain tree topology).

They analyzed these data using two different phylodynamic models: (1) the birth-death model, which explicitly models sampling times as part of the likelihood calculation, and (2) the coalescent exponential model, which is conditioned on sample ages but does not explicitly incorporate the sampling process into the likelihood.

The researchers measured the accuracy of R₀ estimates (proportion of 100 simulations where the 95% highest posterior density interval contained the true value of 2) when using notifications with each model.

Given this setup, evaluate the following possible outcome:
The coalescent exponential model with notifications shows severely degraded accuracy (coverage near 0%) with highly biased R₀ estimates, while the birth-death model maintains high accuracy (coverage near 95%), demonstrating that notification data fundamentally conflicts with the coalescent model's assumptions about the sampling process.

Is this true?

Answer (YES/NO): NO